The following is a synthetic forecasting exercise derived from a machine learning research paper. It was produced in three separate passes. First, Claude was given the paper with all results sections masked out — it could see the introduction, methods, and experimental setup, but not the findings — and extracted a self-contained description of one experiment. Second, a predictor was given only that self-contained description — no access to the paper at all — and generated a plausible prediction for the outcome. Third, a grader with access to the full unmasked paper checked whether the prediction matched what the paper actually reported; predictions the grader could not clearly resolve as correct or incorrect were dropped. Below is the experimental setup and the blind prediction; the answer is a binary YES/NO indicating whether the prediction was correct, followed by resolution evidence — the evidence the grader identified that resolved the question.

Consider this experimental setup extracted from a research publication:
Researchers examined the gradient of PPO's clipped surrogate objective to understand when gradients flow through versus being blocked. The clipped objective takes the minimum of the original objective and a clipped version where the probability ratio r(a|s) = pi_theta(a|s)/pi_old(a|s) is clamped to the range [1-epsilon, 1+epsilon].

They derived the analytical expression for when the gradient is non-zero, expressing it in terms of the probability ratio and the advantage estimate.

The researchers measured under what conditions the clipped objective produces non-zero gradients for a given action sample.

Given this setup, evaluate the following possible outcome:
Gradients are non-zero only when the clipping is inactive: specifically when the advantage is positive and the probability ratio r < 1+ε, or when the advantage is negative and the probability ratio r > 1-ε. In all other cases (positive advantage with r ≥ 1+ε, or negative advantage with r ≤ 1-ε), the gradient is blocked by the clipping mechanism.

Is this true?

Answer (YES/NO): YES